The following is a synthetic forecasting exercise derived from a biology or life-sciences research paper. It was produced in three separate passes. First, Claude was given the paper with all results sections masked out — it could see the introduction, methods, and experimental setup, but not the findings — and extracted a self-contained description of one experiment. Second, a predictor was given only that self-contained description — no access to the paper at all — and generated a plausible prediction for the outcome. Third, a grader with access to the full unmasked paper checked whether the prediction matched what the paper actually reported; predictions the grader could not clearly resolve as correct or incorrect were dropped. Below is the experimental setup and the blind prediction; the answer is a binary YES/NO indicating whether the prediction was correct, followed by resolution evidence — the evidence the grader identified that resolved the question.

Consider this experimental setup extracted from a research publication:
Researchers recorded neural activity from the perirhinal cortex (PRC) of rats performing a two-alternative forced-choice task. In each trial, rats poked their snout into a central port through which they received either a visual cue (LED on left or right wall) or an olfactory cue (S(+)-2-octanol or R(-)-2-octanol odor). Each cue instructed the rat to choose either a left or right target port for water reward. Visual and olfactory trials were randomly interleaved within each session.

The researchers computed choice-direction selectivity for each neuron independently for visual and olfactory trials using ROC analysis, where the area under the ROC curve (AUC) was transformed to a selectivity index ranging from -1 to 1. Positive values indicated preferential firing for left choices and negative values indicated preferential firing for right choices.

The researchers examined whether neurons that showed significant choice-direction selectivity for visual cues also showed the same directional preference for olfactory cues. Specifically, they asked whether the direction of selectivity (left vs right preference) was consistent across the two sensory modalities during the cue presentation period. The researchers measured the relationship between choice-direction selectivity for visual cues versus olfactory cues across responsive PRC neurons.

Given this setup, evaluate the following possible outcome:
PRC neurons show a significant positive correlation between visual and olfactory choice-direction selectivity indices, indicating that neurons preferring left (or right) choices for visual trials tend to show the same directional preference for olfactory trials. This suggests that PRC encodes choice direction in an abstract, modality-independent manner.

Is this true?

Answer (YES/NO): YES